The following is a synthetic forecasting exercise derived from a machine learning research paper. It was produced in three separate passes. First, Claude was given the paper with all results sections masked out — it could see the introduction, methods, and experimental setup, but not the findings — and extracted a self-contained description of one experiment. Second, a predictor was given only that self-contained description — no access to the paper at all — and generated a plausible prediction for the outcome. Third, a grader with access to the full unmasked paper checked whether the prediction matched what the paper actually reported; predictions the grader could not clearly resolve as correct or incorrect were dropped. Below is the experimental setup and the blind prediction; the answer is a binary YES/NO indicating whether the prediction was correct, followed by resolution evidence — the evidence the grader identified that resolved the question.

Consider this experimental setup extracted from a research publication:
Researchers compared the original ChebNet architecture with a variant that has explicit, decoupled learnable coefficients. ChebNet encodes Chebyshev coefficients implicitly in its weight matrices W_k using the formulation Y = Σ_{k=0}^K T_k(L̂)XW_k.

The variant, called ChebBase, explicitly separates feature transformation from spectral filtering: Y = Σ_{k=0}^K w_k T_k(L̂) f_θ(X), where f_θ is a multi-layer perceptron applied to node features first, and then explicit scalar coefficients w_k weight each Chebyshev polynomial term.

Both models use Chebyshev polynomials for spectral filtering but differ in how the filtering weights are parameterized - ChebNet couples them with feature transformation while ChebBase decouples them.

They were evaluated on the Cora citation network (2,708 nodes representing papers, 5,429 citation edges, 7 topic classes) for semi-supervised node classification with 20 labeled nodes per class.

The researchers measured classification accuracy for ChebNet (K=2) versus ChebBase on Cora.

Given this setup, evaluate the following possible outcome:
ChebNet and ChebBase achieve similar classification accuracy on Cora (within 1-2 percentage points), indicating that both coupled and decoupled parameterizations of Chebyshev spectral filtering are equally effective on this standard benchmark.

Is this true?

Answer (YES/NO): NO